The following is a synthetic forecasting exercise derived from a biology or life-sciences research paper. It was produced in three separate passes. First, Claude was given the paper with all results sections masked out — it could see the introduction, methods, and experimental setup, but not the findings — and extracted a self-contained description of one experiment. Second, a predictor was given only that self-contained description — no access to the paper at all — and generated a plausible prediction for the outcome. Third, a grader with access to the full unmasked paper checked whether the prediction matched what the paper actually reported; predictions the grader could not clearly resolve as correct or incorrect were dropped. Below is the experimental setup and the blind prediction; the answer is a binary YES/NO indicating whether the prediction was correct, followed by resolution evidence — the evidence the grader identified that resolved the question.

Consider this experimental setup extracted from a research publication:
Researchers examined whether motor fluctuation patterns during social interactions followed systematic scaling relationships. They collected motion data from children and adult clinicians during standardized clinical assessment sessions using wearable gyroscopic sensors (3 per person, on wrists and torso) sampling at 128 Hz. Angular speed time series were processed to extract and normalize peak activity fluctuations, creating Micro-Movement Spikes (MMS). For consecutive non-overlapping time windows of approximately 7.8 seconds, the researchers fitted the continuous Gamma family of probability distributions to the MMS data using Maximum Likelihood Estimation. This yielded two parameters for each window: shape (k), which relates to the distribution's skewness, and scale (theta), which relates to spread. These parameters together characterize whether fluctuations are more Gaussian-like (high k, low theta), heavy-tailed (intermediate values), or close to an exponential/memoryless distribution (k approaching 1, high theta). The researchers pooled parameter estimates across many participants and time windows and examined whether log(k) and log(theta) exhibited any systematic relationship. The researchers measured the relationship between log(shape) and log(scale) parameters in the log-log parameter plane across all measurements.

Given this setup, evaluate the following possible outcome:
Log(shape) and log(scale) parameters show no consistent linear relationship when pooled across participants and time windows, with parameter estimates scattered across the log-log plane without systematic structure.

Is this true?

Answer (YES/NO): NO